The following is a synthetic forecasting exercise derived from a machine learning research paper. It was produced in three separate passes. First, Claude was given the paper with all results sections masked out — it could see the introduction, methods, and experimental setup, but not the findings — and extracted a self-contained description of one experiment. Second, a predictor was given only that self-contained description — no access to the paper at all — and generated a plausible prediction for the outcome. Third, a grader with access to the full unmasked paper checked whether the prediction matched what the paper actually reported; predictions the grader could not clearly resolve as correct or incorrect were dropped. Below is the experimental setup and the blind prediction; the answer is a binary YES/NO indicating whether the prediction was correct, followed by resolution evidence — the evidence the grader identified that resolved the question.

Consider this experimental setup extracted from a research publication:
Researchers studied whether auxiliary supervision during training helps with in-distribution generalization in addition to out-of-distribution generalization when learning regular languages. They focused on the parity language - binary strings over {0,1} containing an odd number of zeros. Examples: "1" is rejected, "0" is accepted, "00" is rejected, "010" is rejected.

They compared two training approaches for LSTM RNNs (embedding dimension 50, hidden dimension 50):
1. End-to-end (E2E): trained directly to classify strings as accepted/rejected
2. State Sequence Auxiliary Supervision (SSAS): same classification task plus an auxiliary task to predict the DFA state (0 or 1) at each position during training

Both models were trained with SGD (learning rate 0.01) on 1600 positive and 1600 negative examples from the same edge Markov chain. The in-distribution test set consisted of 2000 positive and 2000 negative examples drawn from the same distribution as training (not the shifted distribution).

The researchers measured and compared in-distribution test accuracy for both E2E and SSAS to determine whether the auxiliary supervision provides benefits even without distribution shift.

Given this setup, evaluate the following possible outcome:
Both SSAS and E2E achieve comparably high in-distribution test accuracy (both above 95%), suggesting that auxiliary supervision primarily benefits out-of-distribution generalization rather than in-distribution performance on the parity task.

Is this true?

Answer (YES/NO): YES